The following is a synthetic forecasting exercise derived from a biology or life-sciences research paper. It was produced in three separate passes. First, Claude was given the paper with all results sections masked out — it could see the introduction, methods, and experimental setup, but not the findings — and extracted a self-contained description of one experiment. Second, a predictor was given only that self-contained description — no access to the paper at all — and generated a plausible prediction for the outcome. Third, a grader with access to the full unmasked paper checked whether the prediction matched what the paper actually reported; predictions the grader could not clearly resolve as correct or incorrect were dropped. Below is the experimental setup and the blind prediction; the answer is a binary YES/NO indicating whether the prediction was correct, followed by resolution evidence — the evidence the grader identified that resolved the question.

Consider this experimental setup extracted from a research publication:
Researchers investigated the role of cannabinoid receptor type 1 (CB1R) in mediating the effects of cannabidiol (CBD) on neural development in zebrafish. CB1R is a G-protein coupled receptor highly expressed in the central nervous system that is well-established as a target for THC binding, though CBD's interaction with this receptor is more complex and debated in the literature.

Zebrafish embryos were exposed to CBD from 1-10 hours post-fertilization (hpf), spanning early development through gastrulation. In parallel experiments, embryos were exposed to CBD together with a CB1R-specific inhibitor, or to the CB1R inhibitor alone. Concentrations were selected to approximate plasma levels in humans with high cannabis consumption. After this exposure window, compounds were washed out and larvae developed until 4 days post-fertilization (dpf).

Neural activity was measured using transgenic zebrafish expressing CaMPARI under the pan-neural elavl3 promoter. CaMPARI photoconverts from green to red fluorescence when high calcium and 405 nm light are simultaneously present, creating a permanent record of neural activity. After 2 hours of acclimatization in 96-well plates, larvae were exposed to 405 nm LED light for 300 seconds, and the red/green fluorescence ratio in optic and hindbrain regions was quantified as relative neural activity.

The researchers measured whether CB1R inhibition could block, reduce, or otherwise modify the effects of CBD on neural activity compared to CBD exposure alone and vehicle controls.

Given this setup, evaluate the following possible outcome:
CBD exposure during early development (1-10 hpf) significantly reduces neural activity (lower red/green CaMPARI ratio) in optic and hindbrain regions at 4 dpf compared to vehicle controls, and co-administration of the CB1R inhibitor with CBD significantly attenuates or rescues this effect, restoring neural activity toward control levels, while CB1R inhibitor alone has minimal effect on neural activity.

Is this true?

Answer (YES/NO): NO